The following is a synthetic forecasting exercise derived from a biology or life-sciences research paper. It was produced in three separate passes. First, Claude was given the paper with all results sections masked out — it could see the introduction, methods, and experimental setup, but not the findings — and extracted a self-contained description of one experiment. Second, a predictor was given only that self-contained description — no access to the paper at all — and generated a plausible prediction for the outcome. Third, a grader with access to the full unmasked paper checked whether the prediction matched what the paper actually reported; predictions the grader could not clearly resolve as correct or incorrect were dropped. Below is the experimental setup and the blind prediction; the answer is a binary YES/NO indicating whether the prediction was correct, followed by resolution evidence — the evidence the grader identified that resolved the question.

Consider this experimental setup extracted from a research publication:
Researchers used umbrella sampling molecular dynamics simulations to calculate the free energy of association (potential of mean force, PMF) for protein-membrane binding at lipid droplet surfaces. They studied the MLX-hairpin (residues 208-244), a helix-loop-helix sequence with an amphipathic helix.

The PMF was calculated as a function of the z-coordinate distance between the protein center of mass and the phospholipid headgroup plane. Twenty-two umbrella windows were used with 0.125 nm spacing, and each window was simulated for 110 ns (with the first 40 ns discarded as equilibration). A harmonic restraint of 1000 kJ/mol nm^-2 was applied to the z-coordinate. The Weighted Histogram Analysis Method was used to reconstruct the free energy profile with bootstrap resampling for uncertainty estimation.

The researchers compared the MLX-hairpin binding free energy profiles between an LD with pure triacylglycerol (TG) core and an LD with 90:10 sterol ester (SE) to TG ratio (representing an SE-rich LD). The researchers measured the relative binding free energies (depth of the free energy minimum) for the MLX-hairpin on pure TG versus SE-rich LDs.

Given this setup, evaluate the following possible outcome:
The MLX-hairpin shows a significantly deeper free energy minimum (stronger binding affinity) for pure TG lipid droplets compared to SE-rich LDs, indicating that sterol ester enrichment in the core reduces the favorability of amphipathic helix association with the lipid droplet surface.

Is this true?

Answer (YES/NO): YES